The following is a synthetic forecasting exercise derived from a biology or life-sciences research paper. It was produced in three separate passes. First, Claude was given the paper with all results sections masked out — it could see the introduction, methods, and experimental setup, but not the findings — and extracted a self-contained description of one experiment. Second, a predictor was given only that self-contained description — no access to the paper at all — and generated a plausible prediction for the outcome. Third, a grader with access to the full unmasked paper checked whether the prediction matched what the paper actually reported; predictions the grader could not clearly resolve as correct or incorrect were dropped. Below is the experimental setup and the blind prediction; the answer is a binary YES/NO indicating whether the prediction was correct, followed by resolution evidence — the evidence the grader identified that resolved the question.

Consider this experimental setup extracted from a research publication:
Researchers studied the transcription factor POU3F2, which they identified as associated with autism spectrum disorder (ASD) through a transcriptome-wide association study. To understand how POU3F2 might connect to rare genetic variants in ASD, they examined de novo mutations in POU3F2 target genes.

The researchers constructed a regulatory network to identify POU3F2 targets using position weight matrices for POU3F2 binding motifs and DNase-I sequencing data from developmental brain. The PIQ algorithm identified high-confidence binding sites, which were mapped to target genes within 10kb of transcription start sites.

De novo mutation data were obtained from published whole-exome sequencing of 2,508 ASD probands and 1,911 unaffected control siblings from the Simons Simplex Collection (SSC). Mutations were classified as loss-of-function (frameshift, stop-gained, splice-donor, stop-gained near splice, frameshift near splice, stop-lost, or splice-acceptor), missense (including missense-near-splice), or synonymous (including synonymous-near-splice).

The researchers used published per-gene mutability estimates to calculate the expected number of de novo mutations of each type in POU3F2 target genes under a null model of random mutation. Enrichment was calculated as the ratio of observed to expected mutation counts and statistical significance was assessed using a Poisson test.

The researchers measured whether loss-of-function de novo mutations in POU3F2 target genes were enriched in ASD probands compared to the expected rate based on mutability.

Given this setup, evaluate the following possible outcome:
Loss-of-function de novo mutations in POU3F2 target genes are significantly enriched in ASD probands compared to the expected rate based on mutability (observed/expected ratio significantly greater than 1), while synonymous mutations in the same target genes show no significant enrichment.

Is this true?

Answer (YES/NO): YES